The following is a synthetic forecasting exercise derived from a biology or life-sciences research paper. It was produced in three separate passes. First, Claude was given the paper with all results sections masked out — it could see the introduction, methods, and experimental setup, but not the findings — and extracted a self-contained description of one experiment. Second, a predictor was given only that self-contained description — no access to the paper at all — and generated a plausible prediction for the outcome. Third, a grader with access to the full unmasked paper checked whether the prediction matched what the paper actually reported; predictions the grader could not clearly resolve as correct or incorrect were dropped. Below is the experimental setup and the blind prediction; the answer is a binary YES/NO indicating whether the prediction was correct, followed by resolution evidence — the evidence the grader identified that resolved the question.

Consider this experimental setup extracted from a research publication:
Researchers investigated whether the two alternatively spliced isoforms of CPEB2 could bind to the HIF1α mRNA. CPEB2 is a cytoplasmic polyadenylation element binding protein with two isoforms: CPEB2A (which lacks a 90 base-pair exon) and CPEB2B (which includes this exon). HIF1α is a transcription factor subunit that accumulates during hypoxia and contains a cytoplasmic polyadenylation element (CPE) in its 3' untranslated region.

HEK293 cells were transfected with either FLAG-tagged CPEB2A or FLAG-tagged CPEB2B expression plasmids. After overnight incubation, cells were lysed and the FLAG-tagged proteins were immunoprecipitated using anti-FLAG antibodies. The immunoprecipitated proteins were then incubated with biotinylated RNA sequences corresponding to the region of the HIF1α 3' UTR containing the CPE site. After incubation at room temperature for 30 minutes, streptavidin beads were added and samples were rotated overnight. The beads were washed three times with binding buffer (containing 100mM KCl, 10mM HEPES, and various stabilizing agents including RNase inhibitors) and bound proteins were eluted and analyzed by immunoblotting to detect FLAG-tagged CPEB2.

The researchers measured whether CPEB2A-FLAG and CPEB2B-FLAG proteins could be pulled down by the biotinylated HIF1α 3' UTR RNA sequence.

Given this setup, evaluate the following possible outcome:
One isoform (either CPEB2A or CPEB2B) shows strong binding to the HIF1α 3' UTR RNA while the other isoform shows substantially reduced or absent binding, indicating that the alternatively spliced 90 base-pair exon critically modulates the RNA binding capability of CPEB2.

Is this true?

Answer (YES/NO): YES